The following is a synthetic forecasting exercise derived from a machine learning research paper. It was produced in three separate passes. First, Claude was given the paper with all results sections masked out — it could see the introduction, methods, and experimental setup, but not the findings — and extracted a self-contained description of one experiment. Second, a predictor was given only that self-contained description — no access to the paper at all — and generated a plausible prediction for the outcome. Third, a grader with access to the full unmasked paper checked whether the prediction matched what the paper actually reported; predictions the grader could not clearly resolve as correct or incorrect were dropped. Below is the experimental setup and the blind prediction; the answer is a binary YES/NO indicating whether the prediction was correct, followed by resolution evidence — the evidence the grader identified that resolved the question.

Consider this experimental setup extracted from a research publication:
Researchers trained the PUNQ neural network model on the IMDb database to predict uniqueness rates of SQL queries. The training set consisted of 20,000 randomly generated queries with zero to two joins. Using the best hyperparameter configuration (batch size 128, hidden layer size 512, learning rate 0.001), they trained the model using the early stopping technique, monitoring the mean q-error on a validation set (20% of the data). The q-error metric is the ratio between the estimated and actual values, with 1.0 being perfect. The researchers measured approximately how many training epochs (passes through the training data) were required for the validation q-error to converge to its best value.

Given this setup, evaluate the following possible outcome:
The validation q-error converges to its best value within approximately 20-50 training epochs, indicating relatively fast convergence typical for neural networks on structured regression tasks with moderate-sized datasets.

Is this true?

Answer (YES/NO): NO